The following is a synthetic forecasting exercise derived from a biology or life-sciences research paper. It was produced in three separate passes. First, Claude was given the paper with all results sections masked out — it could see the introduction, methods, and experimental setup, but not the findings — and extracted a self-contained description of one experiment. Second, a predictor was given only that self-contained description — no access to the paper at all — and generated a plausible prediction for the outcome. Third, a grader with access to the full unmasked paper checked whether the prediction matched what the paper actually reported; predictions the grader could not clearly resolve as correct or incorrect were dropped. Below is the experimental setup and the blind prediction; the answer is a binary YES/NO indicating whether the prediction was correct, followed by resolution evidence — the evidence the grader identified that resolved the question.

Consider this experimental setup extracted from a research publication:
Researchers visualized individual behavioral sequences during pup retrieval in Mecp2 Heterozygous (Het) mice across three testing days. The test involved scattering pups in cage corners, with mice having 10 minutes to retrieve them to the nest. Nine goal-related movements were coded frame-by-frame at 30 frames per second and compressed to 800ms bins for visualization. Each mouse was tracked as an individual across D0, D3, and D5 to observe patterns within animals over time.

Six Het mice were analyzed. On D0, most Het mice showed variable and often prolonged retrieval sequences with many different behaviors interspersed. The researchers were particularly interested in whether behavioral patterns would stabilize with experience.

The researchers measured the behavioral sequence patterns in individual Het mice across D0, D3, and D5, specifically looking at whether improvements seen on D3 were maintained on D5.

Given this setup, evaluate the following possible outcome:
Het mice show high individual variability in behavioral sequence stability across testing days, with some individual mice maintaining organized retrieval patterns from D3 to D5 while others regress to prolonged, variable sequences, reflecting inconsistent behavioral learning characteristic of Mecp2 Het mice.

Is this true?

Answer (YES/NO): YES